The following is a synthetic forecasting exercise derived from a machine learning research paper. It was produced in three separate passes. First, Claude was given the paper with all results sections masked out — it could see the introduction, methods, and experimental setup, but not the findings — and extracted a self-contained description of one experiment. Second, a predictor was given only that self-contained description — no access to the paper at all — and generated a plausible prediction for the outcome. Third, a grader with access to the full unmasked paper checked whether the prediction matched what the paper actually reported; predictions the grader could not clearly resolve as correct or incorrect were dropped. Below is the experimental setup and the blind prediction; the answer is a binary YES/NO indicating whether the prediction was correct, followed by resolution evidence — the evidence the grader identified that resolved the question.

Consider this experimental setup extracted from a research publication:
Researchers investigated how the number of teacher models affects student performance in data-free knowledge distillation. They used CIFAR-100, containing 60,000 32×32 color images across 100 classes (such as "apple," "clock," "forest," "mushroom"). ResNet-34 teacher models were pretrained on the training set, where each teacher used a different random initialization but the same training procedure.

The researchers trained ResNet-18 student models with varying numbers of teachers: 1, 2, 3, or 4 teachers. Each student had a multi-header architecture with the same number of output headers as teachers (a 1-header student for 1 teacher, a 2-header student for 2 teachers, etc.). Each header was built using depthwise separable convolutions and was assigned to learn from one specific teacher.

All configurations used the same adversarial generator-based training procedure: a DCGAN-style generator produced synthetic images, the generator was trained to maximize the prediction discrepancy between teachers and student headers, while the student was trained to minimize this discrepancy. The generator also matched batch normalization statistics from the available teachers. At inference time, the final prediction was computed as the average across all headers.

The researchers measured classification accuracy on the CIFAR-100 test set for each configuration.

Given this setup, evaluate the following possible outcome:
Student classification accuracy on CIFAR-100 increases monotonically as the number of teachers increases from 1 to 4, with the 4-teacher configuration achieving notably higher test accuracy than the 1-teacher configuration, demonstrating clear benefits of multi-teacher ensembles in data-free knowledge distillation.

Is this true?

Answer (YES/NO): YES